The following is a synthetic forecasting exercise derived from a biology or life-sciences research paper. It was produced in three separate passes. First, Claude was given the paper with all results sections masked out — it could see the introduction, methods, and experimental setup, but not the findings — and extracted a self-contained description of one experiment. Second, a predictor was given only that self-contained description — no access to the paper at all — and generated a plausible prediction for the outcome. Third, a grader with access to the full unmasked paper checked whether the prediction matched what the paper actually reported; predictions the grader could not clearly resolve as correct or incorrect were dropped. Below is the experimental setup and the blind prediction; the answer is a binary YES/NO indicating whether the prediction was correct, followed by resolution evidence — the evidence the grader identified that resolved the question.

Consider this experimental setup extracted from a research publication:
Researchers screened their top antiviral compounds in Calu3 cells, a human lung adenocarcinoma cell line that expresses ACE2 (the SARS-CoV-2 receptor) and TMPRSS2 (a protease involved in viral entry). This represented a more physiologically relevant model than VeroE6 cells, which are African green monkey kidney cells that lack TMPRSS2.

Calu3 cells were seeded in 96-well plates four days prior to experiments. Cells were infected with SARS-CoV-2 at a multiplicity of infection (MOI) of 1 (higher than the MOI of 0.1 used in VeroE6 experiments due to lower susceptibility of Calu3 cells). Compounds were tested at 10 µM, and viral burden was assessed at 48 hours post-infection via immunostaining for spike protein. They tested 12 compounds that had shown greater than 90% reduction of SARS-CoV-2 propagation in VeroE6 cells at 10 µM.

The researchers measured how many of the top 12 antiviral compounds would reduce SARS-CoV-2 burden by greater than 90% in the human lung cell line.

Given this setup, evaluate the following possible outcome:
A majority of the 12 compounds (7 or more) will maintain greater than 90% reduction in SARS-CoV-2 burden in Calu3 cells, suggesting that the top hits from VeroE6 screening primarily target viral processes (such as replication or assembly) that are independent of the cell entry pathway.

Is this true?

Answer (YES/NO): NO